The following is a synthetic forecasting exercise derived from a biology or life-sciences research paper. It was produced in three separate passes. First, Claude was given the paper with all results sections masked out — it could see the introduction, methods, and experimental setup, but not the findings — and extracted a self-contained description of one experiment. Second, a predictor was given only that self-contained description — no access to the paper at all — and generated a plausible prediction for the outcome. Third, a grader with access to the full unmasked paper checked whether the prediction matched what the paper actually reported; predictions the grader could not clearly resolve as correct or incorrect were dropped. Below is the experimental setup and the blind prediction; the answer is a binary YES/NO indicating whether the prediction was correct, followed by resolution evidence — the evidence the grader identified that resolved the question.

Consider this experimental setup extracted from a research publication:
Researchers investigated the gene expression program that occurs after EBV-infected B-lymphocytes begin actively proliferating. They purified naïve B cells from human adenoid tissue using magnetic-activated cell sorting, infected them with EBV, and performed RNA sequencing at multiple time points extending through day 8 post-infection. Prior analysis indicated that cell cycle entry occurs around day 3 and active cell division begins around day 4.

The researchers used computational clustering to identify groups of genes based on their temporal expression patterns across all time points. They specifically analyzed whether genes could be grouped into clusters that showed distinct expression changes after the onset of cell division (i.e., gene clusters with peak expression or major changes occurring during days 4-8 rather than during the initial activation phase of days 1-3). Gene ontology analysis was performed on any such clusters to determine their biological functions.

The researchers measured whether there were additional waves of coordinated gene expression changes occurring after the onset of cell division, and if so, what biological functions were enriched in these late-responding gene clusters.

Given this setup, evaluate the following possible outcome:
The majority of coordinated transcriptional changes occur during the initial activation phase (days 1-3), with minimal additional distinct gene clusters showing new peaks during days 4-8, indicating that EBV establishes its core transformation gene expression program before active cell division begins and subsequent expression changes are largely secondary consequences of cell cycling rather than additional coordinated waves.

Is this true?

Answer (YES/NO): NO